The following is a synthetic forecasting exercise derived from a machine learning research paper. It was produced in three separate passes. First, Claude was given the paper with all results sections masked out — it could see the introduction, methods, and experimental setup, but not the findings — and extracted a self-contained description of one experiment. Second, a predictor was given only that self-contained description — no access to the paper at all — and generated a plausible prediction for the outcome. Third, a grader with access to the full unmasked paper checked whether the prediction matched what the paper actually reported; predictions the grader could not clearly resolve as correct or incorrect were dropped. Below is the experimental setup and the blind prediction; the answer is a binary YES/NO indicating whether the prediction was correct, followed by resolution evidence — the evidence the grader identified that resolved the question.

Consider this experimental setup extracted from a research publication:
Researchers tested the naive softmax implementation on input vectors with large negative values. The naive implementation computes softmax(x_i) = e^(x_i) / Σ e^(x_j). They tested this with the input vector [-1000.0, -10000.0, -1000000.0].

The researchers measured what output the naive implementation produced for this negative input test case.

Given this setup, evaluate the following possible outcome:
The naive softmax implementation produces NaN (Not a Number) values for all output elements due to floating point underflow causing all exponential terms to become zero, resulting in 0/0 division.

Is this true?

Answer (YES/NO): YES